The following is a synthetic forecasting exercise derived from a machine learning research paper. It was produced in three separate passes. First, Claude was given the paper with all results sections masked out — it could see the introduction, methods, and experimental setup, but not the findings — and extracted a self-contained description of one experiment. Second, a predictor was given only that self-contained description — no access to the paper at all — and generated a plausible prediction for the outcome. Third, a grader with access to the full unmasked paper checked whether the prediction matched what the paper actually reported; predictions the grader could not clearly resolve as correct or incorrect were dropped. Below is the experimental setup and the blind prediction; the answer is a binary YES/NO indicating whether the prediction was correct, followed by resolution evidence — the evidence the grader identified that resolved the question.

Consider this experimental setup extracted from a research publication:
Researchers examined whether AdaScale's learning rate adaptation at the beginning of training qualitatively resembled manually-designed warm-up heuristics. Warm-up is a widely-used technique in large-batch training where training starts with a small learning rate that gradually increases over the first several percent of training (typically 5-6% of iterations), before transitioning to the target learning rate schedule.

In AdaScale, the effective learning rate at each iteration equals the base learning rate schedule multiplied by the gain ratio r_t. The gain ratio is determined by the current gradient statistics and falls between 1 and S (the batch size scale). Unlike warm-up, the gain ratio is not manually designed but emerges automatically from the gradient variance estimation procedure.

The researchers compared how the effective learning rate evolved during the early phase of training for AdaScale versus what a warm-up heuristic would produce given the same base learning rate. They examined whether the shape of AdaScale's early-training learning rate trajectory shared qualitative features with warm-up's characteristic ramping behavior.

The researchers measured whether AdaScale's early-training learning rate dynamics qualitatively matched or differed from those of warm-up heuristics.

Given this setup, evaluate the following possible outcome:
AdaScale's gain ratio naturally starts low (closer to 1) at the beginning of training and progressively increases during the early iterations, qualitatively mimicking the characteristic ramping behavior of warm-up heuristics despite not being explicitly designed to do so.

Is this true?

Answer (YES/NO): YES